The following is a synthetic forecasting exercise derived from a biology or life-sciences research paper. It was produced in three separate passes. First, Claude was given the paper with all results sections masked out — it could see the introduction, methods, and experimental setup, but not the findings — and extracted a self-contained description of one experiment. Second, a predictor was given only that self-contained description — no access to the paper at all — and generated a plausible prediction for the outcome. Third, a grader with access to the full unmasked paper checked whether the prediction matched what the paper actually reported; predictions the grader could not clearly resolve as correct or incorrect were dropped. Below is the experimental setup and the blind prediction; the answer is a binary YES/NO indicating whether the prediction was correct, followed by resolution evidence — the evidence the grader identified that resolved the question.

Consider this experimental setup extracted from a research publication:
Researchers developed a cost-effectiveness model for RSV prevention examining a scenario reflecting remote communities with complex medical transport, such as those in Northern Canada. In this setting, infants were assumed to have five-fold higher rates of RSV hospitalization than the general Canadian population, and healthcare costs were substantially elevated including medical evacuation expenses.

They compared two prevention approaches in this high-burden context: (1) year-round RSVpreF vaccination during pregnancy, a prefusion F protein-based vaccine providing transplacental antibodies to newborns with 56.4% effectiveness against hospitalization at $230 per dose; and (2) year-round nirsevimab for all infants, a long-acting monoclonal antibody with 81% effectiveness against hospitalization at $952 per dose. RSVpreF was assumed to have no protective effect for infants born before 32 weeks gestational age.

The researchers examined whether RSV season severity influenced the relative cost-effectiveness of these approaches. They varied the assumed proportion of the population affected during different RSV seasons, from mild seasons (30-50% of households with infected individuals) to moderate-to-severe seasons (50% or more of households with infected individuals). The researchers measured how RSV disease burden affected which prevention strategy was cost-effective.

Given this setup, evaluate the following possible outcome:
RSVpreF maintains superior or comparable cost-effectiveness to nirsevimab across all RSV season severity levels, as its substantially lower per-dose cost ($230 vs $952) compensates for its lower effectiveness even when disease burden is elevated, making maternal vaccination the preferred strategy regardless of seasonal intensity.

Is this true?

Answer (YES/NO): NO